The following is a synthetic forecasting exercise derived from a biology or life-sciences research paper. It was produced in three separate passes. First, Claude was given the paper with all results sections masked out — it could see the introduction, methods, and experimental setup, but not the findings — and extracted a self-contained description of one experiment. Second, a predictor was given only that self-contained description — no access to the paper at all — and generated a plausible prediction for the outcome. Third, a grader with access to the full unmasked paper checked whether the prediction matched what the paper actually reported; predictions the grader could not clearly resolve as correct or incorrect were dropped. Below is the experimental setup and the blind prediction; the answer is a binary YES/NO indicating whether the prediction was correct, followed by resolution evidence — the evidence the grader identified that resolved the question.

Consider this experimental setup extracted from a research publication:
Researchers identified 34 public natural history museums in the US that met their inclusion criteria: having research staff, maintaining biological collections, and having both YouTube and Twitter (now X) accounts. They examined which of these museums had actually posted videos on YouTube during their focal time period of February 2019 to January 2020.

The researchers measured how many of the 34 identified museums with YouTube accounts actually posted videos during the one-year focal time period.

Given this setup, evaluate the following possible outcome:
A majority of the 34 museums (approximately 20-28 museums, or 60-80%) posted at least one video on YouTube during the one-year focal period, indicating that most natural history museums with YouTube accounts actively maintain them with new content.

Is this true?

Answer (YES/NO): NO